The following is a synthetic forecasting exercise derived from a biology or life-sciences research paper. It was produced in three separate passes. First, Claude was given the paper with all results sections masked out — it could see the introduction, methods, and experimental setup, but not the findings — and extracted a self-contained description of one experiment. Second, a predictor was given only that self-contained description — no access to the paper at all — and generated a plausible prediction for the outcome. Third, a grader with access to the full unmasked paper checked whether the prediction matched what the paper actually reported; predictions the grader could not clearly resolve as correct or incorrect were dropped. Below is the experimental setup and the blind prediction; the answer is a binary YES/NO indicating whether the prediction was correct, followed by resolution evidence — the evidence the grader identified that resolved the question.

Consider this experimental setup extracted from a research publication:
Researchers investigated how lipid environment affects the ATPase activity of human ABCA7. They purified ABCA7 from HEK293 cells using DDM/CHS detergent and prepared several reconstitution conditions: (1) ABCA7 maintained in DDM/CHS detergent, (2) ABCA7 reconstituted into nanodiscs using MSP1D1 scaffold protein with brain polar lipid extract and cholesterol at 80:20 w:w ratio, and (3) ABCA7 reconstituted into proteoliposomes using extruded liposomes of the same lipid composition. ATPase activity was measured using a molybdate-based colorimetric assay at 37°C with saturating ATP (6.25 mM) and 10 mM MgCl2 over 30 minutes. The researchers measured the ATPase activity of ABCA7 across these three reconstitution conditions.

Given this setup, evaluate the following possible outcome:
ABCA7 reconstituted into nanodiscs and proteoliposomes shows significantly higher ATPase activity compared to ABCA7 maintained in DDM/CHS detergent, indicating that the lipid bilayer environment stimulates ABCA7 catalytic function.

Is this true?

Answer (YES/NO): NO